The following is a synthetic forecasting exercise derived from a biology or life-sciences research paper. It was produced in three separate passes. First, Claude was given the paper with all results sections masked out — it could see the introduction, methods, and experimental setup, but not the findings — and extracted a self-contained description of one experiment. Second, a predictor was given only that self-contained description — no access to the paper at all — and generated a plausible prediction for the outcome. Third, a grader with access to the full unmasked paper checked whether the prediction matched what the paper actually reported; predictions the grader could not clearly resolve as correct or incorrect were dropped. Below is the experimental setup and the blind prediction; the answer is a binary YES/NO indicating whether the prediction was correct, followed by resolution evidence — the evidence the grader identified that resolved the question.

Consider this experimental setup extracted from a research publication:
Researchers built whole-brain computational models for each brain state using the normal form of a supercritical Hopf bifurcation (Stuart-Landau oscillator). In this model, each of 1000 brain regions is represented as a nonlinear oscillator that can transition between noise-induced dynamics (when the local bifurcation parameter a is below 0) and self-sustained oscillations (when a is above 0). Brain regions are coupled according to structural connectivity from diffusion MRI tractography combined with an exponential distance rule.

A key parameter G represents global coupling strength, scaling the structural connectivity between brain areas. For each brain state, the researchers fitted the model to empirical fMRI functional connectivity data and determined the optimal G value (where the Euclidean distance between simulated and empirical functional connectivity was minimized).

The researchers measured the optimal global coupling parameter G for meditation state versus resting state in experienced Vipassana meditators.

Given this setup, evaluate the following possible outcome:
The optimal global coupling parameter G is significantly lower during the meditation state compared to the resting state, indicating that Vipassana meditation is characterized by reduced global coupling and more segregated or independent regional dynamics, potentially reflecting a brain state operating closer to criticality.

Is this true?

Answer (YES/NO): YES